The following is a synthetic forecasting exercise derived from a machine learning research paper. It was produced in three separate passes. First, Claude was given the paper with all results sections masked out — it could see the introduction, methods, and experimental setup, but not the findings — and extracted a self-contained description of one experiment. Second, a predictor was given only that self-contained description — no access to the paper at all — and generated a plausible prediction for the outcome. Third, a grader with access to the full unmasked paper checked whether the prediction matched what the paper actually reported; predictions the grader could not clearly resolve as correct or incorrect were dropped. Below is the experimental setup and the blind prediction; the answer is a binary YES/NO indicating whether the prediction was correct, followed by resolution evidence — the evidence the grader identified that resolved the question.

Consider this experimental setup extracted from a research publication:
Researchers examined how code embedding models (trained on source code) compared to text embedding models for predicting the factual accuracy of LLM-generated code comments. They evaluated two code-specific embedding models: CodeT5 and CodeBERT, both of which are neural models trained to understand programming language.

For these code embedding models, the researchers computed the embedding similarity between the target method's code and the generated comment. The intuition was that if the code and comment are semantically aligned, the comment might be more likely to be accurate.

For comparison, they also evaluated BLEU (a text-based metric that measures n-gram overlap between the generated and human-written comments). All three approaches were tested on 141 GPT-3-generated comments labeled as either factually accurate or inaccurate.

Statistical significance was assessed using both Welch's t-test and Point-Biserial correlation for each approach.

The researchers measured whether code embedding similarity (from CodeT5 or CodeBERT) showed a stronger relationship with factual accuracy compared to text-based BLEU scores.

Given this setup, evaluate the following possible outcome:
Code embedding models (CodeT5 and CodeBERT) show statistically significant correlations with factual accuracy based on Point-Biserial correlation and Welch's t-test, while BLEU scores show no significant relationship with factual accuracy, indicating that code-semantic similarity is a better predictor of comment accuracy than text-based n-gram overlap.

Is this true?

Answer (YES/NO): NO